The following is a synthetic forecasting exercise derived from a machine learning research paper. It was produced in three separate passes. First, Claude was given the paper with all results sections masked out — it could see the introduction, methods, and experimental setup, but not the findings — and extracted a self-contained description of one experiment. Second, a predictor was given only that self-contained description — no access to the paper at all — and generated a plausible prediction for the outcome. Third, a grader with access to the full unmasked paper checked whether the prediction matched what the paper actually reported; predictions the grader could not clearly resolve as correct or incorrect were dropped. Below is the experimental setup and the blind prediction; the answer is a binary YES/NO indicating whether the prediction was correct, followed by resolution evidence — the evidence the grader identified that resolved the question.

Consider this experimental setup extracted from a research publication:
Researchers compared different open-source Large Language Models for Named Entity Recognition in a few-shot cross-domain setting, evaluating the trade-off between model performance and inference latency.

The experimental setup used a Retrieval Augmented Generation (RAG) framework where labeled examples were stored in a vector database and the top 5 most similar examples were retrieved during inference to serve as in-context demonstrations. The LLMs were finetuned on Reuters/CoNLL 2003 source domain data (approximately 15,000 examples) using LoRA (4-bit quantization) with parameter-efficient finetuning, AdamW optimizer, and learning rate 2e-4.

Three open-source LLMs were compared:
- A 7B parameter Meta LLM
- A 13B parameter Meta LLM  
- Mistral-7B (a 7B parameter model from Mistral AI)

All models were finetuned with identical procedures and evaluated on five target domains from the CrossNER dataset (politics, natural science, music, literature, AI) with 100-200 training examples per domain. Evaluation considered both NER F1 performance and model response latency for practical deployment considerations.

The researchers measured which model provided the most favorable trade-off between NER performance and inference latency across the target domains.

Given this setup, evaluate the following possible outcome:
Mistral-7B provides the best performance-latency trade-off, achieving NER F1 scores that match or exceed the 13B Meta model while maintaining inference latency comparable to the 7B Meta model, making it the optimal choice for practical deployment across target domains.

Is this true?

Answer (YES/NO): NO